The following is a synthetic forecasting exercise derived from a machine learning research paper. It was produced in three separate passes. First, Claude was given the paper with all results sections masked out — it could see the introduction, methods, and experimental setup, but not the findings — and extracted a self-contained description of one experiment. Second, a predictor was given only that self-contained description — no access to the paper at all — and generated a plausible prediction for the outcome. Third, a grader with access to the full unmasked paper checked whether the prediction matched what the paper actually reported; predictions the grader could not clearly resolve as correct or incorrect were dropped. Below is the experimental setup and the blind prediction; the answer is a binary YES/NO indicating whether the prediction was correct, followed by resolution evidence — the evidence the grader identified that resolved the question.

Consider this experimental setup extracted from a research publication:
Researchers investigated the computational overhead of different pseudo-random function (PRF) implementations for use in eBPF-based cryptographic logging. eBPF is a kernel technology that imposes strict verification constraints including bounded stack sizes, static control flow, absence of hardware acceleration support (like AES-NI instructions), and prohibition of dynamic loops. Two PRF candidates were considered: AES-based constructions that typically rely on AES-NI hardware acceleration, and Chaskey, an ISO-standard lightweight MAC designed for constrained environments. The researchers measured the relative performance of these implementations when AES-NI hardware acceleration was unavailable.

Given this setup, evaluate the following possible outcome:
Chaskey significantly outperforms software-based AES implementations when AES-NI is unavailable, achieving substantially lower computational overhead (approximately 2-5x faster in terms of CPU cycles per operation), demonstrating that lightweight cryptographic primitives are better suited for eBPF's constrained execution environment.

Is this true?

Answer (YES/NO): NO